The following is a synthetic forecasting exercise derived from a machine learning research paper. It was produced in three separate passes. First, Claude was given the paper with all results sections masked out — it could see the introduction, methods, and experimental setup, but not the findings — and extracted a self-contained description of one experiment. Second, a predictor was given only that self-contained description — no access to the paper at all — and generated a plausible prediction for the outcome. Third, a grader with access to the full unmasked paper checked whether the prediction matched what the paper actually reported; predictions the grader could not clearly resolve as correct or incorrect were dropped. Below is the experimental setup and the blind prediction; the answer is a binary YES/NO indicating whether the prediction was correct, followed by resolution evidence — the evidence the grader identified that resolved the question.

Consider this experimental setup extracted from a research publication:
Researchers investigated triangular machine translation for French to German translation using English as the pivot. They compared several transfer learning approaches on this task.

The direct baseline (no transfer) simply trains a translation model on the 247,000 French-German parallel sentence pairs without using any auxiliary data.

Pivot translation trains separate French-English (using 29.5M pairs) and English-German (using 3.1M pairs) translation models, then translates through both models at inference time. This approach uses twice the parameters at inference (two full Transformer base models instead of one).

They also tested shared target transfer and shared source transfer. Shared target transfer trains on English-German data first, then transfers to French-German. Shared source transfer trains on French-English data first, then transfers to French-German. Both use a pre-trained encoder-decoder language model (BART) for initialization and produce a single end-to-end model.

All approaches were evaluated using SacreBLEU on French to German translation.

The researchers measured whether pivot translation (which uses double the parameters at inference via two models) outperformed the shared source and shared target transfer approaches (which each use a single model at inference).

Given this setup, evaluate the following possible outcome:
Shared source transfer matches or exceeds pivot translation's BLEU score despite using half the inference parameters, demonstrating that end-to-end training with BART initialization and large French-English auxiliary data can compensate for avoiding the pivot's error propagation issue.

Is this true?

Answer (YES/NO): NO